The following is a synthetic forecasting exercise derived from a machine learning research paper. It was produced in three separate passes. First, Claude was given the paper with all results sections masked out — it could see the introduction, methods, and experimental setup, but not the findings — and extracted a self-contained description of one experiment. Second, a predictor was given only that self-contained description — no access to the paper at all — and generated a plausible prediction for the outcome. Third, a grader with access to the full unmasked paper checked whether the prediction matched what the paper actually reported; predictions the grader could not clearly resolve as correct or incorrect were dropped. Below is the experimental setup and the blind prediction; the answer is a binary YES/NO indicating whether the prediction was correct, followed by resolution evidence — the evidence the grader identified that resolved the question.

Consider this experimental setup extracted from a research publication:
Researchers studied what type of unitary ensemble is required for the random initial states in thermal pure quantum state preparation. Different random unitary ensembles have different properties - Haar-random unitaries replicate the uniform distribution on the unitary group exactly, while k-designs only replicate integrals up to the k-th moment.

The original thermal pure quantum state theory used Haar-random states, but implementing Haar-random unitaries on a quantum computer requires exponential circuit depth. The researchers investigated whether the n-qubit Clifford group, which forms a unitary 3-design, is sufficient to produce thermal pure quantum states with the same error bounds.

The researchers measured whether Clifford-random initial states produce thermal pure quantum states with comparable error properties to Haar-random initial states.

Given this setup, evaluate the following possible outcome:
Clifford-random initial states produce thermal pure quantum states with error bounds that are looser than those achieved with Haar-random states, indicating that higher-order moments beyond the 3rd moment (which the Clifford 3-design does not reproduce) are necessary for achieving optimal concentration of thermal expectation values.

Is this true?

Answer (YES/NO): NO